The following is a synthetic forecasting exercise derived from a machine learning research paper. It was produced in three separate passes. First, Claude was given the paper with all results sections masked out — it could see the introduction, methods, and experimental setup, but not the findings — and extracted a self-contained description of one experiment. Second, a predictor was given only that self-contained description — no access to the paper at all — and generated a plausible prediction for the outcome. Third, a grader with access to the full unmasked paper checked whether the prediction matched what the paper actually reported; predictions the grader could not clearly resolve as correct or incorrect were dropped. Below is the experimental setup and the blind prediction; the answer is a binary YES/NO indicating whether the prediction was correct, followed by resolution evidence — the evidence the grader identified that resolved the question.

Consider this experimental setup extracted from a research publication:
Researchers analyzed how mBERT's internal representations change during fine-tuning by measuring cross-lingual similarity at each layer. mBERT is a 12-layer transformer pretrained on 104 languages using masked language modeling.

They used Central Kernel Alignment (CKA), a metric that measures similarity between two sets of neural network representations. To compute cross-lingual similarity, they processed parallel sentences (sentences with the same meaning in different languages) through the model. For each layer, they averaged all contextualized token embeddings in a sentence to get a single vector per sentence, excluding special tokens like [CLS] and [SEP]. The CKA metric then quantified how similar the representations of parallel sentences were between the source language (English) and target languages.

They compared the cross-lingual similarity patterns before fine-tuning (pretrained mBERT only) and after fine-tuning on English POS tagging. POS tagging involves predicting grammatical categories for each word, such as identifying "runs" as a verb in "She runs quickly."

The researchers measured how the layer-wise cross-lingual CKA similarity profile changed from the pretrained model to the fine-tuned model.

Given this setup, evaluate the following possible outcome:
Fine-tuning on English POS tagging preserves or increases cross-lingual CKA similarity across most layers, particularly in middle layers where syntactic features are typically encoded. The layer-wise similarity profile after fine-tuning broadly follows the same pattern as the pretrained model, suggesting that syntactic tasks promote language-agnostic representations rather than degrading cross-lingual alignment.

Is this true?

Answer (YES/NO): YES